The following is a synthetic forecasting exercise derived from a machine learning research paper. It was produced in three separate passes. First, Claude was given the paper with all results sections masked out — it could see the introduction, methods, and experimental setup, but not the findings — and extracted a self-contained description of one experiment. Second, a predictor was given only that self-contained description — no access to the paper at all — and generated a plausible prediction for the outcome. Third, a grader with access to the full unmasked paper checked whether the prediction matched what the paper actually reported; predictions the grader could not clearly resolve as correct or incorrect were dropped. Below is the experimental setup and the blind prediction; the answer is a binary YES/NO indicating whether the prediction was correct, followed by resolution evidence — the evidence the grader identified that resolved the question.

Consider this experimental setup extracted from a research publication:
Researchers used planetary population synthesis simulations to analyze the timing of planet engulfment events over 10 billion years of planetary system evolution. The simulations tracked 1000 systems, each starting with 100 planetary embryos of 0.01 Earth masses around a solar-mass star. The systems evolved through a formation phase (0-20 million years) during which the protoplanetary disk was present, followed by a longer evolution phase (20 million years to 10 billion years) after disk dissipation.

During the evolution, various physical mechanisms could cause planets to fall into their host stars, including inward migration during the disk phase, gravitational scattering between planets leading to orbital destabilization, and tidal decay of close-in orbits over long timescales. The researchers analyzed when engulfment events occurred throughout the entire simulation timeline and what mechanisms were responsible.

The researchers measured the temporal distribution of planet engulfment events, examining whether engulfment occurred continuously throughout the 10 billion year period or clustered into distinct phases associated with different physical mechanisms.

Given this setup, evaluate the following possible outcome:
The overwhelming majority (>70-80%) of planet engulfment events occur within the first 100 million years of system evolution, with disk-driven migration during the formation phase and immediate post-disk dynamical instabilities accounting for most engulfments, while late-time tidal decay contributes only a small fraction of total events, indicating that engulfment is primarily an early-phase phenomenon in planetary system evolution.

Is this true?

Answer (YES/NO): NO